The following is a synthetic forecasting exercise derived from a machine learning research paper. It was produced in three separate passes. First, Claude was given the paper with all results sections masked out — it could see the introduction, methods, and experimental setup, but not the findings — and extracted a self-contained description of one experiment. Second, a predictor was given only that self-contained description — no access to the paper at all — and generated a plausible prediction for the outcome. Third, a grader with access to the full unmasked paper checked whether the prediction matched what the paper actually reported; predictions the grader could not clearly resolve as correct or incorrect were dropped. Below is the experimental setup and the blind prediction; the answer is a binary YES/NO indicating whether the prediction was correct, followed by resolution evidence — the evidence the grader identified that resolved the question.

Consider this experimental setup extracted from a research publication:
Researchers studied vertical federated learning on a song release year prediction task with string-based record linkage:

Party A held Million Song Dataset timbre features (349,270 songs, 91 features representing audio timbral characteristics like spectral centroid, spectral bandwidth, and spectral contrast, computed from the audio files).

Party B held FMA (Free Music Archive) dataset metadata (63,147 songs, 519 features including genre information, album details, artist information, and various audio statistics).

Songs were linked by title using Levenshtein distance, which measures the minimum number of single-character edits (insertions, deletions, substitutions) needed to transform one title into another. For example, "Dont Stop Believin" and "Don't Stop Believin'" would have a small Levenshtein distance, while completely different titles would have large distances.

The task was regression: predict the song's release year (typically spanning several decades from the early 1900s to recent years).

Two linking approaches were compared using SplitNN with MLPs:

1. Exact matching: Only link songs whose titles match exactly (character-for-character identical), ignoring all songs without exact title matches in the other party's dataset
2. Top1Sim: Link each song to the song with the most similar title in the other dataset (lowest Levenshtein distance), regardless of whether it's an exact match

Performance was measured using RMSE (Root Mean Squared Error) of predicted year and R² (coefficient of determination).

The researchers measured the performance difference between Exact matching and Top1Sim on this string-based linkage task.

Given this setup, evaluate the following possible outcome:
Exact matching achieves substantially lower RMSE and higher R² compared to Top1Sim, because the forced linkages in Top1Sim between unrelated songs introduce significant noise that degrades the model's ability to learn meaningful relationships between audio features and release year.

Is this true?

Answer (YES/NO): NO